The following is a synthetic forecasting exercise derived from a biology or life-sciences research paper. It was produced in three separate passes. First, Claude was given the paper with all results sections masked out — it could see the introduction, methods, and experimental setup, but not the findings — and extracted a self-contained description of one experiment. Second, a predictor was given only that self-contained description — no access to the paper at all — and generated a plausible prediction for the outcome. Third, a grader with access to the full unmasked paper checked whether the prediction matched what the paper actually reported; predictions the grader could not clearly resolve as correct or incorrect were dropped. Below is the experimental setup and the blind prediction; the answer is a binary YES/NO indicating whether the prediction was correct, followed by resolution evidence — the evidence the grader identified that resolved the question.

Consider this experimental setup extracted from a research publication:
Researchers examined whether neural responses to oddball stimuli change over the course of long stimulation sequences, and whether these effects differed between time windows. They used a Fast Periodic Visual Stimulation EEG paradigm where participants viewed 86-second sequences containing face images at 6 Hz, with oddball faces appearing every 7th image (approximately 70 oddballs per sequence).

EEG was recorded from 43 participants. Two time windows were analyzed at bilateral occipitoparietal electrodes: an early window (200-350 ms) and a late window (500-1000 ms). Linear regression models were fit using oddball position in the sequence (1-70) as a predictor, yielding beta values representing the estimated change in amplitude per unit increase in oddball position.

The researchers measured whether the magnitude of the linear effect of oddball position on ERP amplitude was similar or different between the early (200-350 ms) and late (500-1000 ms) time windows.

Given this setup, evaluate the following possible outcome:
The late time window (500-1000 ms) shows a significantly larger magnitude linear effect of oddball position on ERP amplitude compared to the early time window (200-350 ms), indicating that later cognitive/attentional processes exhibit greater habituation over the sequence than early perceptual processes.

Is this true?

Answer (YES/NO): NO